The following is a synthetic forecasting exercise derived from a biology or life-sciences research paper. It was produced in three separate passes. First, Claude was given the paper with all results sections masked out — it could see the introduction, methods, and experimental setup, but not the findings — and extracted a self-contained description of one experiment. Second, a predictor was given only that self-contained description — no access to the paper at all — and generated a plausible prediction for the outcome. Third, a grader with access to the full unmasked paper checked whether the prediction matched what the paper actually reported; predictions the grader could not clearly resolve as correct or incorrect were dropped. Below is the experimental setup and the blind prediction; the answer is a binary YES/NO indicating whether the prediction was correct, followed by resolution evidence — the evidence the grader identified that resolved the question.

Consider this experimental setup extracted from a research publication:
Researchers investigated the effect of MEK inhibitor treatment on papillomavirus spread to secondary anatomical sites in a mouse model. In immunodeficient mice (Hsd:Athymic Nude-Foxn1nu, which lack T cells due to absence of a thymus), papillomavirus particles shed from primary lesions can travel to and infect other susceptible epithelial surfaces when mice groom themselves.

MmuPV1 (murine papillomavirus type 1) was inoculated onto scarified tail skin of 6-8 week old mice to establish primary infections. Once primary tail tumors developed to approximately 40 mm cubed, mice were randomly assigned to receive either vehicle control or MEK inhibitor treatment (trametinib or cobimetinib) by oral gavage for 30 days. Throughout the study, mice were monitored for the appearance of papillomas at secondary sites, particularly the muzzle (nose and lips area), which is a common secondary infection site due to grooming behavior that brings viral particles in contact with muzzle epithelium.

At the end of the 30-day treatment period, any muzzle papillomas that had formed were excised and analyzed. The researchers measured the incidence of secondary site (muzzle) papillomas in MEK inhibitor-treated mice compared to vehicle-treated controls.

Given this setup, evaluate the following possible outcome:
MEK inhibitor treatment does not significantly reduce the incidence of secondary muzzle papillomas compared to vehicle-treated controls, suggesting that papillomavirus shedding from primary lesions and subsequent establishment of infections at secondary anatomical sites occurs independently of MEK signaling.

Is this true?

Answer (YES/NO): NO